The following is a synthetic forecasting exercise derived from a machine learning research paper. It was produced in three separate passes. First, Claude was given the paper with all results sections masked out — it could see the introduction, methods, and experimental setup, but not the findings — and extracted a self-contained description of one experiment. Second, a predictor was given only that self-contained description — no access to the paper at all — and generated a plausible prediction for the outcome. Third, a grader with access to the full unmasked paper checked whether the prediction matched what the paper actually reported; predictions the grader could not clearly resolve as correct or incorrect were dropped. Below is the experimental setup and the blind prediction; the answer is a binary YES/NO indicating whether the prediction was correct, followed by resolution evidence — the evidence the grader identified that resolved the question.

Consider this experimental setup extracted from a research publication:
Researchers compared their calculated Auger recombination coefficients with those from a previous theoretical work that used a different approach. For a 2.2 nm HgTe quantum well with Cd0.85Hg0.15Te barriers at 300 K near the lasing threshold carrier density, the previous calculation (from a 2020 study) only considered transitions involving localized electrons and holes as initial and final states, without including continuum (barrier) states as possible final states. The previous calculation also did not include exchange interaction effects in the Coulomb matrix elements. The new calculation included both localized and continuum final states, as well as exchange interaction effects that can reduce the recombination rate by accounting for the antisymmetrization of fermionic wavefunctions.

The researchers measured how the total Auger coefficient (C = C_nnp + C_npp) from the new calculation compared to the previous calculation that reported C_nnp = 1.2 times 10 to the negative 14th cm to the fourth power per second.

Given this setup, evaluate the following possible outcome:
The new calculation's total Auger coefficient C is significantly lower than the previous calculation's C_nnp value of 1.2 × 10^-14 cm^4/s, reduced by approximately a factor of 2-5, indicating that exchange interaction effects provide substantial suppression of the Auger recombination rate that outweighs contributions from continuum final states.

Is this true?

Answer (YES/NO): YES